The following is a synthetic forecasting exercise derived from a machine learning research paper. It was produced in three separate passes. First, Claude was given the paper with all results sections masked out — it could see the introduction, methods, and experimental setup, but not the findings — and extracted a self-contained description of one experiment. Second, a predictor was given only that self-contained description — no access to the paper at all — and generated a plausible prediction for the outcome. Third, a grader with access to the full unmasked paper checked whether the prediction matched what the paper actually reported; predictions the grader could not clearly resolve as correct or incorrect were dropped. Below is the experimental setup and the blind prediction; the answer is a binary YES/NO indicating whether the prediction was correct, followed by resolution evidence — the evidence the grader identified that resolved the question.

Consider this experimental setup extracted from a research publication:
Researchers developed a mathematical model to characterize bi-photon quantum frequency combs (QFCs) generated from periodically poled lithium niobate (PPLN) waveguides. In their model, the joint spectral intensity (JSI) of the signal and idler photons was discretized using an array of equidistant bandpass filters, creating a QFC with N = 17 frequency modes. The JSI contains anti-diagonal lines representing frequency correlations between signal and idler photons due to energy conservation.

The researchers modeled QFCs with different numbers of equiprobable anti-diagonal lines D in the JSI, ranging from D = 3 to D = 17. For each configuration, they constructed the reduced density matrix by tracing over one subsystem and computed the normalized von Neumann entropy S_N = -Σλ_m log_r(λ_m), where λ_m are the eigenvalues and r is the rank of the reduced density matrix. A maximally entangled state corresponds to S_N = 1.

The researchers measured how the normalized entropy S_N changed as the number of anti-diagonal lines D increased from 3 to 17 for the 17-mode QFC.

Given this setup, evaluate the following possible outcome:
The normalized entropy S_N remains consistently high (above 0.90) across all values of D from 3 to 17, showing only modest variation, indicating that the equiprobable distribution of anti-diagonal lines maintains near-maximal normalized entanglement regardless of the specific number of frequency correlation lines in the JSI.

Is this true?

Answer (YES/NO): NO